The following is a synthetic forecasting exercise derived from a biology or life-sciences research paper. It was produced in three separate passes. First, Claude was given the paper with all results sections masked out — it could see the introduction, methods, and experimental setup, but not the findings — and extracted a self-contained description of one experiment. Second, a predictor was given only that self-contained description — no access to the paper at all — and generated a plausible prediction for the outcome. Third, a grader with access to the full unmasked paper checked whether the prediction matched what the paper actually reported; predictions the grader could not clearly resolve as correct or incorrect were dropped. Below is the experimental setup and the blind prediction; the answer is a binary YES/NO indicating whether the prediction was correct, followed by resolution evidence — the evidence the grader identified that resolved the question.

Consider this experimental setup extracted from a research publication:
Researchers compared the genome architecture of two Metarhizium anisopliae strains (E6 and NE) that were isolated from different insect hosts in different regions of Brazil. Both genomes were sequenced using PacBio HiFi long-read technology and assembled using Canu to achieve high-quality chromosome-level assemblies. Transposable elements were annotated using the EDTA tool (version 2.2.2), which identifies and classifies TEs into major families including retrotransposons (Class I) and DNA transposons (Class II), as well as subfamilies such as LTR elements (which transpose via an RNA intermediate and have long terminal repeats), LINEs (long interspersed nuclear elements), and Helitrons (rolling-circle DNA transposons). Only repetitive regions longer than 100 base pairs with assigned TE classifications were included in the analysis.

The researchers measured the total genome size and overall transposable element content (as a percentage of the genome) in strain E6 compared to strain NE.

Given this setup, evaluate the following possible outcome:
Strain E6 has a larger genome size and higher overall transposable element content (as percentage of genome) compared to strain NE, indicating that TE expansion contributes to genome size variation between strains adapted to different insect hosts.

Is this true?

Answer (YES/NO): NO